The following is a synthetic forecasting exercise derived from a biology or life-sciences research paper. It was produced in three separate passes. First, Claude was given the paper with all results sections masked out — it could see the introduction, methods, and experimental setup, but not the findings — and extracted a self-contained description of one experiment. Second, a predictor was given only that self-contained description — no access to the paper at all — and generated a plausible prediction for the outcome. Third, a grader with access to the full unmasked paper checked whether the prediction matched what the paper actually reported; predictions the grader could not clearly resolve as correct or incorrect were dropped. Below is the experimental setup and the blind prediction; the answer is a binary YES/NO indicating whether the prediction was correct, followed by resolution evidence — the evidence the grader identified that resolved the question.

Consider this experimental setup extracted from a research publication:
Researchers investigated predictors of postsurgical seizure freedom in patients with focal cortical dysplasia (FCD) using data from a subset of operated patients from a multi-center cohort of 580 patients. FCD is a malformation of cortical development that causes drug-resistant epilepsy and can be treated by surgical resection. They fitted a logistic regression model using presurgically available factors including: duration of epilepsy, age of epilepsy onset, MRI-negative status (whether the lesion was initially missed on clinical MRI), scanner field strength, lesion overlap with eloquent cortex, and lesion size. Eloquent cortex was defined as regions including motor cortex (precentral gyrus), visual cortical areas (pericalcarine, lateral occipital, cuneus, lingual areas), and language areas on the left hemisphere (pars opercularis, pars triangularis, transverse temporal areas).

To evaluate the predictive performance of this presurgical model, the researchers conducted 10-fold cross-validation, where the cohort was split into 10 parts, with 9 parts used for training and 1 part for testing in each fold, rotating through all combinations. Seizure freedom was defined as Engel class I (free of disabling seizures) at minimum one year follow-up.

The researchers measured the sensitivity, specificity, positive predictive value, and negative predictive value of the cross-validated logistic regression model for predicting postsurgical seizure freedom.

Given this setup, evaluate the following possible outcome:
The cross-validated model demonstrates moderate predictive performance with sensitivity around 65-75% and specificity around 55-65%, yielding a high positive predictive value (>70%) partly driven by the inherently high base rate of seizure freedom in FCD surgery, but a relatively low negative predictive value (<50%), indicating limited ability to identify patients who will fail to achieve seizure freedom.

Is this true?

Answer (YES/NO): NO